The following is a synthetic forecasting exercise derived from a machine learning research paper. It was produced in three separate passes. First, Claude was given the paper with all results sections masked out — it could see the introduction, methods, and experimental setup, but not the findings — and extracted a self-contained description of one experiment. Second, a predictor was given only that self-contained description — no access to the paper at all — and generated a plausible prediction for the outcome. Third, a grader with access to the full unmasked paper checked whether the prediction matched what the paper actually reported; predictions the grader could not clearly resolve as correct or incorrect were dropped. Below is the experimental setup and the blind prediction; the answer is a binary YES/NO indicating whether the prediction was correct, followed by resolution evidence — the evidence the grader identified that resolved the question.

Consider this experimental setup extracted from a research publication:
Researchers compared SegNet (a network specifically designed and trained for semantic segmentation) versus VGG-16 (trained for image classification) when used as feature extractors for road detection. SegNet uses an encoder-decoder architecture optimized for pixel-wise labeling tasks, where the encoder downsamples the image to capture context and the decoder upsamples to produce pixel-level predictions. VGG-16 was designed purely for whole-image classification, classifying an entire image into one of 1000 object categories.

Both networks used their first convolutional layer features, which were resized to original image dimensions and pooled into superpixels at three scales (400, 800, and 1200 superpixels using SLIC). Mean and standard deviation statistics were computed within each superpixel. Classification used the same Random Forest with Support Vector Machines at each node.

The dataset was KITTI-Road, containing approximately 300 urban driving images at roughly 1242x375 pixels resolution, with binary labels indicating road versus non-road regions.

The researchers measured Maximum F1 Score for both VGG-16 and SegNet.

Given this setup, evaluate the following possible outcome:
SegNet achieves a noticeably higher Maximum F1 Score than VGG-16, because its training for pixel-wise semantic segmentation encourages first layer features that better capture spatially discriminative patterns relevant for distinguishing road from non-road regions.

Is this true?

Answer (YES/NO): NO